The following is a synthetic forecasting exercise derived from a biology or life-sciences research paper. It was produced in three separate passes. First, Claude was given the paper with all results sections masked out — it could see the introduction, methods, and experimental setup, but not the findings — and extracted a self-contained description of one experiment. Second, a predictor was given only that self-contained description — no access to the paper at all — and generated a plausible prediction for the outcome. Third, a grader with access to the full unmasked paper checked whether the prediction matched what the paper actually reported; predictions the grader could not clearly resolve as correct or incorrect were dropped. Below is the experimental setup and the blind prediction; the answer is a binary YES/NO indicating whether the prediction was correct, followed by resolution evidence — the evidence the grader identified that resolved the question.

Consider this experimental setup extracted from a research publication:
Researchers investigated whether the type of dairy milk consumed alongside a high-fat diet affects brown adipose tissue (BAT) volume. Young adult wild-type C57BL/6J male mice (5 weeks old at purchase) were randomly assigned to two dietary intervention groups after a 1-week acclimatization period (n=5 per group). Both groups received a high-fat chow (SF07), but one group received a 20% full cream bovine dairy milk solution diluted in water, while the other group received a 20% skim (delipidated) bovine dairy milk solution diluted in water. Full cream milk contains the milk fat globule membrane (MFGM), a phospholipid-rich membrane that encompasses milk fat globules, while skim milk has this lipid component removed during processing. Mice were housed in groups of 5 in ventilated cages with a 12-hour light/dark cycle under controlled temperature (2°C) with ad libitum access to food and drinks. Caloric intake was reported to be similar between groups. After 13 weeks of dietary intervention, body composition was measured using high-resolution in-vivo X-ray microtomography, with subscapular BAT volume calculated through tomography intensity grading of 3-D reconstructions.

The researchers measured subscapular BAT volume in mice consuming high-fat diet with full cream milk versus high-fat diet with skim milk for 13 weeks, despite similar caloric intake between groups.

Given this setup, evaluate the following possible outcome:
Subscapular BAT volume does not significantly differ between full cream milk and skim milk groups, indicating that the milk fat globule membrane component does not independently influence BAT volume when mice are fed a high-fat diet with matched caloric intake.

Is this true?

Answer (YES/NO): NO